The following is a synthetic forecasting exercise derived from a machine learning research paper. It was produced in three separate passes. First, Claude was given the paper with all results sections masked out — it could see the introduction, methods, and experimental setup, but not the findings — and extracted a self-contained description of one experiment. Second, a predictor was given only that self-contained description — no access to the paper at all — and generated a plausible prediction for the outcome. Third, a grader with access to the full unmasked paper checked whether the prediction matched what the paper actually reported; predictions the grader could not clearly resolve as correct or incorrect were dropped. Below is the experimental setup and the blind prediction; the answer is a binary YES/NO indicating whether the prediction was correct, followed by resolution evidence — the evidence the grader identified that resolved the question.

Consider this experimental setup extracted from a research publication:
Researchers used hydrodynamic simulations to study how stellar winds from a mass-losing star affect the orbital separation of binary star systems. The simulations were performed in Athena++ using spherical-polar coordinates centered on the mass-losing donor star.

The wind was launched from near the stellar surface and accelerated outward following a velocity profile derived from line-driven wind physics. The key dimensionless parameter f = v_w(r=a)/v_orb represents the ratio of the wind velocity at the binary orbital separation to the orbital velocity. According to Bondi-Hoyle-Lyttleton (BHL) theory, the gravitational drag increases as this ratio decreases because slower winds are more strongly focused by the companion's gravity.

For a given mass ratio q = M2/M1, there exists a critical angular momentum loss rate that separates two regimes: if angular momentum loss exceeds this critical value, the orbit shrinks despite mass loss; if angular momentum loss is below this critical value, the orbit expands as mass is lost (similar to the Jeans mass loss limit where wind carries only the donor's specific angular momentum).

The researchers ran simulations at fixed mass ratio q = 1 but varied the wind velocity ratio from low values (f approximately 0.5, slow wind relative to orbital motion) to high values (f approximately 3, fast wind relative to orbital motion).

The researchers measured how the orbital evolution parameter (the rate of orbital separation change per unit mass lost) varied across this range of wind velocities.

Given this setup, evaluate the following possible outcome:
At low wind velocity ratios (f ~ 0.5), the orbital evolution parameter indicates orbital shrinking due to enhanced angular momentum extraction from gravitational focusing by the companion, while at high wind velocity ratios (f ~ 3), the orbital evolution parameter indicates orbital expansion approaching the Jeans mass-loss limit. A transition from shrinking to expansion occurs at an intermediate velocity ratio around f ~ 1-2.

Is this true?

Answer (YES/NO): YES